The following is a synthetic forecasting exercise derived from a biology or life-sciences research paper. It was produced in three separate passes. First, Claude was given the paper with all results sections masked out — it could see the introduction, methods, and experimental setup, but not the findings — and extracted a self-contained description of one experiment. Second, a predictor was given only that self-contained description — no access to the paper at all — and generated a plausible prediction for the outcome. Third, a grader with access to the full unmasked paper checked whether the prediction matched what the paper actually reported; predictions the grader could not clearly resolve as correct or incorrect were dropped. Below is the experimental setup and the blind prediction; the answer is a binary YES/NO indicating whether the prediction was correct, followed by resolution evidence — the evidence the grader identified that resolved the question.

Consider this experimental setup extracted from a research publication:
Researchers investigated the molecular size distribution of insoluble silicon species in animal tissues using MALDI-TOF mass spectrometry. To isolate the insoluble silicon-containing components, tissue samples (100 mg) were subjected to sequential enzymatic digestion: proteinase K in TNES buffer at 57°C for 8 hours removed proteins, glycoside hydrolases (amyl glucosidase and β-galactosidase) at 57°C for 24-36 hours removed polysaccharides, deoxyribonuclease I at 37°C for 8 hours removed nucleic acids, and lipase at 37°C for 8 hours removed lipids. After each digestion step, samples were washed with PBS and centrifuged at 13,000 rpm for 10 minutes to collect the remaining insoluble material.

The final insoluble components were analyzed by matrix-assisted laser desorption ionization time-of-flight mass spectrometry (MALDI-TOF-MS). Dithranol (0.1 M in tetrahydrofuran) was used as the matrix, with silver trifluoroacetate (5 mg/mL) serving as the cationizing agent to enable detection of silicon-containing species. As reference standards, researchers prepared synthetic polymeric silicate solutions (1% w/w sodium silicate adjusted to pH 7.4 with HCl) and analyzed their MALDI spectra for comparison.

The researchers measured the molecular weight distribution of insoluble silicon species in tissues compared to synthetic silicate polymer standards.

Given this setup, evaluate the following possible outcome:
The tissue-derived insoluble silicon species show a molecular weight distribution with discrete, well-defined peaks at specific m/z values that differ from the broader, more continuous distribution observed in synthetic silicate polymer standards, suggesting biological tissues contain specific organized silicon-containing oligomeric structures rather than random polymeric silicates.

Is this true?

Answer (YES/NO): NO